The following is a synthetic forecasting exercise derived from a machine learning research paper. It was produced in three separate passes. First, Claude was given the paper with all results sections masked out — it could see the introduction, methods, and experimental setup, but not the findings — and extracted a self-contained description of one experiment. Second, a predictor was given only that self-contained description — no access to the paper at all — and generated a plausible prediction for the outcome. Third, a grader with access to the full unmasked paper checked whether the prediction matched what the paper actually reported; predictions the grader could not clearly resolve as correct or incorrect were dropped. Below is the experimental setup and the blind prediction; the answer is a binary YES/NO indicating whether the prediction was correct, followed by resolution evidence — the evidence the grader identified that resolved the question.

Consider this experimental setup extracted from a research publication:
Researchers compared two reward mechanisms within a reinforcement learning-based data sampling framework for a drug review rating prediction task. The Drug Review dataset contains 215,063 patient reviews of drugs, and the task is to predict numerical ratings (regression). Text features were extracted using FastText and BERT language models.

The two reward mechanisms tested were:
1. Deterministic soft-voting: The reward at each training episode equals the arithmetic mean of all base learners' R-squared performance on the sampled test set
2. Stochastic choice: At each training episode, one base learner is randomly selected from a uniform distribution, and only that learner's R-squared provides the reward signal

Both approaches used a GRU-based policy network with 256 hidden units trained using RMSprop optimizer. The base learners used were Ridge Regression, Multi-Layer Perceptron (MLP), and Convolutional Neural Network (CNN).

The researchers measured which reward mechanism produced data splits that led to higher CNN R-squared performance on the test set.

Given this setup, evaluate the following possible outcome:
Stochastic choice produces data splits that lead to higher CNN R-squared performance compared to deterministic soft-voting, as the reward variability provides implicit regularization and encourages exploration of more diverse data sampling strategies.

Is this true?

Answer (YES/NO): YES